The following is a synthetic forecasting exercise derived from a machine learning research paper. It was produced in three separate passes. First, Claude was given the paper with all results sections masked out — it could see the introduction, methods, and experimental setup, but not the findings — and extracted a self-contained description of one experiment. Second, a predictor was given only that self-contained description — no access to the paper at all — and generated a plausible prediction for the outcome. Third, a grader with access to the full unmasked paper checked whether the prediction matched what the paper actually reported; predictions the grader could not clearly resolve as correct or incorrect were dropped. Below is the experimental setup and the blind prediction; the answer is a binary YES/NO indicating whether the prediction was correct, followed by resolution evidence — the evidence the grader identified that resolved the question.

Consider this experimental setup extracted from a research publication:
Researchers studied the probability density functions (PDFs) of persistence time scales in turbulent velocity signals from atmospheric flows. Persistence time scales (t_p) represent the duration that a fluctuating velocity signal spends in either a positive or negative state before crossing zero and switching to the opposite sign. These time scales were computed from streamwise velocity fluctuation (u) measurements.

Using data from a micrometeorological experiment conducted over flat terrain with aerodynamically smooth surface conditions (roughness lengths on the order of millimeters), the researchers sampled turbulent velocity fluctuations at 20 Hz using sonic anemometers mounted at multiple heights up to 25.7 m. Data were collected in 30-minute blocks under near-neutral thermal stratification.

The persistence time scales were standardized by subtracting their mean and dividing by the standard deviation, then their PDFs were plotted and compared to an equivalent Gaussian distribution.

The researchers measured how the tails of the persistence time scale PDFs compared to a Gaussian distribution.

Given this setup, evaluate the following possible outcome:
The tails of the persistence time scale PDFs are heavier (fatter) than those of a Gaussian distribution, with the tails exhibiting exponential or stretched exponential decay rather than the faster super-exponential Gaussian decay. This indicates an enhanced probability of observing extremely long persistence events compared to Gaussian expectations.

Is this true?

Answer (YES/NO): NO